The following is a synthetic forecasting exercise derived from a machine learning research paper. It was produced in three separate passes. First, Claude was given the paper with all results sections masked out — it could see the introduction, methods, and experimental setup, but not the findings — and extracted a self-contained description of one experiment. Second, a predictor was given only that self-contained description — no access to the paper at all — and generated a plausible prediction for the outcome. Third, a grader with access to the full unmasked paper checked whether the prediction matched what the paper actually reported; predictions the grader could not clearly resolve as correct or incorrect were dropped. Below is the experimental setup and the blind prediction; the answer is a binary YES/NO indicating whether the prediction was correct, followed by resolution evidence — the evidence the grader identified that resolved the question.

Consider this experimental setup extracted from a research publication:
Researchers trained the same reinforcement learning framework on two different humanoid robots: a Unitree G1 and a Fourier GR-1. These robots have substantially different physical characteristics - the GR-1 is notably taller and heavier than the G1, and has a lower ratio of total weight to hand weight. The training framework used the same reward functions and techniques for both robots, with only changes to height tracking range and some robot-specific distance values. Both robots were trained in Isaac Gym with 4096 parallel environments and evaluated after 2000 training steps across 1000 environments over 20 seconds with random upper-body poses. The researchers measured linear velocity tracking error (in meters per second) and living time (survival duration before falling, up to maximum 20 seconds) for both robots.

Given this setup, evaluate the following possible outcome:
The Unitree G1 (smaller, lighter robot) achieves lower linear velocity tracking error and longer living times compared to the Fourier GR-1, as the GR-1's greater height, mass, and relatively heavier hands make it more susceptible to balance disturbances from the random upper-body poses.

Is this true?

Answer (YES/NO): NO